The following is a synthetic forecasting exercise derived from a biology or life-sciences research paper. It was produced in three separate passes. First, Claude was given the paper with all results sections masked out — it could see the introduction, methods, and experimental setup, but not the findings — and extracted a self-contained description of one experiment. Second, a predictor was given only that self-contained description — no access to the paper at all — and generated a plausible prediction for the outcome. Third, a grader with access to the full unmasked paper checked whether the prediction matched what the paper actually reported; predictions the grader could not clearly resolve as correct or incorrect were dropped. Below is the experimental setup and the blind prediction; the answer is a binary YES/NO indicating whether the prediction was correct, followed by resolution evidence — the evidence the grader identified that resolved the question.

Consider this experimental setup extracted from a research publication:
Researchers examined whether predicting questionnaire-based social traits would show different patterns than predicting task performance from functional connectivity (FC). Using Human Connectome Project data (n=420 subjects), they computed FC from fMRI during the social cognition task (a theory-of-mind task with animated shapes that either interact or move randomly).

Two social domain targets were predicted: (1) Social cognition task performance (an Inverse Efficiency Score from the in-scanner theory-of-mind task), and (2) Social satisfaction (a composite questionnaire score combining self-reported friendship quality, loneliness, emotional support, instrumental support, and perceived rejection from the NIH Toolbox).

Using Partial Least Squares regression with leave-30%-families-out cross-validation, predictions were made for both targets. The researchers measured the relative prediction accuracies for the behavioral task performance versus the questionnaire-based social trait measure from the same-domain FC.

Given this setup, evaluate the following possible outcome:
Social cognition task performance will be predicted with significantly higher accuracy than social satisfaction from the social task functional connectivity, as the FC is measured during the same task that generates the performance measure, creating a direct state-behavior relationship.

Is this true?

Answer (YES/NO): NO